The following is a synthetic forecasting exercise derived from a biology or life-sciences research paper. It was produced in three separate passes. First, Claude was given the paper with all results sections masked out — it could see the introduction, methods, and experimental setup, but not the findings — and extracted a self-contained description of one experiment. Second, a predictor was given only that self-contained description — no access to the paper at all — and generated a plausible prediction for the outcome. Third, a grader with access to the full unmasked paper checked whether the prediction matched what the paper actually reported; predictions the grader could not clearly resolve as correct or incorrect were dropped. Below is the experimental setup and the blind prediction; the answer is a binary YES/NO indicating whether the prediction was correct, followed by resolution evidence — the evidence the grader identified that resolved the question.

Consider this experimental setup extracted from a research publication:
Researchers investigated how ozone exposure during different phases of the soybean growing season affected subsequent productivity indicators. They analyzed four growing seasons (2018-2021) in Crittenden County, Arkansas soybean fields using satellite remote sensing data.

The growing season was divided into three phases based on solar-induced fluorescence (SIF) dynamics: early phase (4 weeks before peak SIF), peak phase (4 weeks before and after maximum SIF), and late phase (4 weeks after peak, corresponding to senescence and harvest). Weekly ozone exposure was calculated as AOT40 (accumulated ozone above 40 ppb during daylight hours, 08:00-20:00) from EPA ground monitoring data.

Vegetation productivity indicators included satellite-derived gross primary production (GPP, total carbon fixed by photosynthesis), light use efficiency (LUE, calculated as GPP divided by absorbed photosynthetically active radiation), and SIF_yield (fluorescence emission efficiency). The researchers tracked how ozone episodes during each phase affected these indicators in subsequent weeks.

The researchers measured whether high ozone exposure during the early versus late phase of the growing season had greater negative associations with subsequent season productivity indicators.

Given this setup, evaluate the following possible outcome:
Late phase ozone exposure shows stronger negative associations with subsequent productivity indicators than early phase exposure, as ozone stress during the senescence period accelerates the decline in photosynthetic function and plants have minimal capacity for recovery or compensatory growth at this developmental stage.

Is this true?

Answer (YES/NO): NO